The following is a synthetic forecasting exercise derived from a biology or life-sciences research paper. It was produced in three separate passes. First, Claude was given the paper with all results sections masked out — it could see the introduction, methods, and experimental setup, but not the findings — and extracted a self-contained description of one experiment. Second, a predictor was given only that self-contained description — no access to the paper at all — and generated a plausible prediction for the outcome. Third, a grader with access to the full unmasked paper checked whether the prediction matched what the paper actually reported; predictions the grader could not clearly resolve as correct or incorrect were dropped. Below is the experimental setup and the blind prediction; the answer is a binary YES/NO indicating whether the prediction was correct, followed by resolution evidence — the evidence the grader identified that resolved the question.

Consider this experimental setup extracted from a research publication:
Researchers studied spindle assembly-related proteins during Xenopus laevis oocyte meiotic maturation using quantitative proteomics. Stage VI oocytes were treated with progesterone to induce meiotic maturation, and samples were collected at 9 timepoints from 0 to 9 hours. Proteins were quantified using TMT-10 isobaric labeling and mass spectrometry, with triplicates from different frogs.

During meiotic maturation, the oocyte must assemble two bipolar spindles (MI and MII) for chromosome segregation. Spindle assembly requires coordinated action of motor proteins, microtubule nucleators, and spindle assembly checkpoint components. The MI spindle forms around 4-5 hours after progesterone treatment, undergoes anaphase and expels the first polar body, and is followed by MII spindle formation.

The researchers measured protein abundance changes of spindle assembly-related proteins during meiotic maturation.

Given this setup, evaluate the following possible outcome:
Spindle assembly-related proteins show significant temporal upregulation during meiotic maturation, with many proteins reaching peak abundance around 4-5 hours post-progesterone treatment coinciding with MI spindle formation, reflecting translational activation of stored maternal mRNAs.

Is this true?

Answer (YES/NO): NO